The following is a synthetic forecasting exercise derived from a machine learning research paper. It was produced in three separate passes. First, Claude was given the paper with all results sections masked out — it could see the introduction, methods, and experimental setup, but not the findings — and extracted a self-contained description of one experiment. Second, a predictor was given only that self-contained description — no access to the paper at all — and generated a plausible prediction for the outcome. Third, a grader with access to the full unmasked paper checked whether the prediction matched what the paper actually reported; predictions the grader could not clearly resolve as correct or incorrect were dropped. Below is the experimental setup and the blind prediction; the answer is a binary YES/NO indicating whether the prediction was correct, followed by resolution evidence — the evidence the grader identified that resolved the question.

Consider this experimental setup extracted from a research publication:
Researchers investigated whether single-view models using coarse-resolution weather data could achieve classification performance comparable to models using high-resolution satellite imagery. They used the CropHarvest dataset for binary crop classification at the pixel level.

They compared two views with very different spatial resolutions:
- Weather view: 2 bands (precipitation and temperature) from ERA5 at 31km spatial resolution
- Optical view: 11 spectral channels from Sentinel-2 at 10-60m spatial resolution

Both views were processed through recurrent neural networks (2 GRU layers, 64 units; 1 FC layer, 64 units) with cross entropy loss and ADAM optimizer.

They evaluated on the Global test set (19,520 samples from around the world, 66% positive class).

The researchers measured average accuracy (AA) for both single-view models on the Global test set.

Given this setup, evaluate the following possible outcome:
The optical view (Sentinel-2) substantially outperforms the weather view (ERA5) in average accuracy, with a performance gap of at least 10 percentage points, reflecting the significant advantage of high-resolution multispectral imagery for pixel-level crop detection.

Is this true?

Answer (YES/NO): NO